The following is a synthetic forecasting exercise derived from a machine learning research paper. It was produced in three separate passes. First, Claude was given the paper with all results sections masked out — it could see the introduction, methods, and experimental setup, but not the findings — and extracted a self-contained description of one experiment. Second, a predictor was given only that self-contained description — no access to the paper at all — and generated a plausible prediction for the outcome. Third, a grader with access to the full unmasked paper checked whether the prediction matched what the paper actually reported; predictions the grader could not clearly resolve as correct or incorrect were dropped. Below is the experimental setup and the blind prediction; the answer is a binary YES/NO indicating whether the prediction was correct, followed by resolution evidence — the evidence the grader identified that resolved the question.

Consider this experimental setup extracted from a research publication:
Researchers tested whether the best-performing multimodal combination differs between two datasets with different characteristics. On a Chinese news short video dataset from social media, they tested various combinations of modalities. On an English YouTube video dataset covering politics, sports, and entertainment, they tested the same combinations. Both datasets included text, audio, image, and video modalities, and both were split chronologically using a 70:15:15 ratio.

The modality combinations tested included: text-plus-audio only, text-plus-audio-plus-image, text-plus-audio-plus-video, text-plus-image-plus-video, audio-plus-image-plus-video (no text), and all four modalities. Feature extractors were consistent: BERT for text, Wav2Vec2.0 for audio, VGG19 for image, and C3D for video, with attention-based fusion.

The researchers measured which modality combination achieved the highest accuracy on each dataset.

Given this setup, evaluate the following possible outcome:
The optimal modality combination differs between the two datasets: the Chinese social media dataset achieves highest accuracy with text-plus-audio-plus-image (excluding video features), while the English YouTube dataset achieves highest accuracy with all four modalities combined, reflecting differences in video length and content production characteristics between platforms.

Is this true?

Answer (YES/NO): NO